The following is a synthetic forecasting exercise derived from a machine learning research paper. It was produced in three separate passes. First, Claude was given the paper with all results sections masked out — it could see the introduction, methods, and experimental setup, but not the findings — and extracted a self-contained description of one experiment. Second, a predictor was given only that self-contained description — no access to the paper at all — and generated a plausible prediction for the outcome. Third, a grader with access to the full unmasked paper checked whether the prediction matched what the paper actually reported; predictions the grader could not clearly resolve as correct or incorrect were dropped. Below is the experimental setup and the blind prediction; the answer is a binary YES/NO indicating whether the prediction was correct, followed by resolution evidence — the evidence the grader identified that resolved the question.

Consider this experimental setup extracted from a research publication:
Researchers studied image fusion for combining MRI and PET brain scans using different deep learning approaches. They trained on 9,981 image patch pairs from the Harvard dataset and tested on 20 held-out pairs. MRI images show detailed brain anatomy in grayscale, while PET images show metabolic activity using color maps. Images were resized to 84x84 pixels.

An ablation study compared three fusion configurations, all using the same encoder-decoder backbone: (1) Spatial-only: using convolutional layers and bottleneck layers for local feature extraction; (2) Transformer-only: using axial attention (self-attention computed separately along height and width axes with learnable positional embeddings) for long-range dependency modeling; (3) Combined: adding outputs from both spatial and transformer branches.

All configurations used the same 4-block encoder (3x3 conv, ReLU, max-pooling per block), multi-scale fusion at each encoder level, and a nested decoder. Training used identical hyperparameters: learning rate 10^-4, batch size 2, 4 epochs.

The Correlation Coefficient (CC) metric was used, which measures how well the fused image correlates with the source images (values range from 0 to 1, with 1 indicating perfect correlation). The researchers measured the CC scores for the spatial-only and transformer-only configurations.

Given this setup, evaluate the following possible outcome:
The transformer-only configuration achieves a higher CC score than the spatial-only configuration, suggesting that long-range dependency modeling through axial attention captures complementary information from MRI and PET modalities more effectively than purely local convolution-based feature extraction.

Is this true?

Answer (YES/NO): YES